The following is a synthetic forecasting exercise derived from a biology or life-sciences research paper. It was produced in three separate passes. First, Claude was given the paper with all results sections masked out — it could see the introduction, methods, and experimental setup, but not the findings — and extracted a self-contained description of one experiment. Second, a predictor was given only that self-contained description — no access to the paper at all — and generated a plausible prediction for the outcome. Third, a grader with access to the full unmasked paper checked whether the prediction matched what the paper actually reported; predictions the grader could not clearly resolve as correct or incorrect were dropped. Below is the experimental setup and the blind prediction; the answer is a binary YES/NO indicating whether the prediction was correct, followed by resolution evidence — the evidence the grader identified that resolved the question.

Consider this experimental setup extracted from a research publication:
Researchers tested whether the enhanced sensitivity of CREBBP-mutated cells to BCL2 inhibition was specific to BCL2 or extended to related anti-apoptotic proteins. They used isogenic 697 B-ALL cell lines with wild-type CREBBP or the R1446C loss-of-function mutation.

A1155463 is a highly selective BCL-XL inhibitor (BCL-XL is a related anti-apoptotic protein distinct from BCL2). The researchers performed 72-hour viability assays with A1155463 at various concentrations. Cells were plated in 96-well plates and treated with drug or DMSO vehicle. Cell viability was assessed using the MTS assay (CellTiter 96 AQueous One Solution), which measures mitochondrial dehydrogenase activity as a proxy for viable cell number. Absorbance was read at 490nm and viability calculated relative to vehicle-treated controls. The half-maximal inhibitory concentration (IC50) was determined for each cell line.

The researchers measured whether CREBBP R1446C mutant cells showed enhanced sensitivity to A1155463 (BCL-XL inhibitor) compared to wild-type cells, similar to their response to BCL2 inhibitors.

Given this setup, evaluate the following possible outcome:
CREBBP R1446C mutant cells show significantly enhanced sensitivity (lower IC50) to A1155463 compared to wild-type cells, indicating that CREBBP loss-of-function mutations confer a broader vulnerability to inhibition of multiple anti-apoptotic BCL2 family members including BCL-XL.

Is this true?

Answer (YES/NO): NO